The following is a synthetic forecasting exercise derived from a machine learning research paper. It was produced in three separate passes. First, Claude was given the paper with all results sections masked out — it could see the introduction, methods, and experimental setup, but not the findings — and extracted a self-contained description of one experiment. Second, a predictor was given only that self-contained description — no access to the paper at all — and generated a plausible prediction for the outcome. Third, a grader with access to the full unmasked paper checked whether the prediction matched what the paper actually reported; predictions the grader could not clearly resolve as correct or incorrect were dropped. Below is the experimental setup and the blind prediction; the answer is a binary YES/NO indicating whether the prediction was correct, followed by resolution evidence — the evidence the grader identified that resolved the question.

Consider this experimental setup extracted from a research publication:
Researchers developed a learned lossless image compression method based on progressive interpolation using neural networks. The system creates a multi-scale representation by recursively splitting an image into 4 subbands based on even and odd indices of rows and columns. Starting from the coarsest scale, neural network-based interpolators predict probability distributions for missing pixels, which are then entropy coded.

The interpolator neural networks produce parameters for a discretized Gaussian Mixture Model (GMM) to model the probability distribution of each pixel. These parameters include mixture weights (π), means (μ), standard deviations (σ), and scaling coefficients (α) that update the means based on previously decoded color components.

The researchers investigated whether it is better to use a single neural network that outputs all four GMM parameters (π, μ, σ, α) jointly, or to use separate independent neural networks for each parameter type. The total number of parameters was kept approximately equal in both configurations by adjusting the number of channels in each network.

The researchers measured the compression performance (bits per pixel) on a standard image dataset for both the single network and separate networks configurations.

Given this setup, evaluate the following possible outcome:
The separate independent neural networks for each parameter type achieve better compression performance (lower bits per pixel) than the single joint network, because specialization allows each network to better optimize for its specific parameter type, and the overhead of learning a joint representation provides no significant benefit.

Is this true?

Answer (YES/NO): YES